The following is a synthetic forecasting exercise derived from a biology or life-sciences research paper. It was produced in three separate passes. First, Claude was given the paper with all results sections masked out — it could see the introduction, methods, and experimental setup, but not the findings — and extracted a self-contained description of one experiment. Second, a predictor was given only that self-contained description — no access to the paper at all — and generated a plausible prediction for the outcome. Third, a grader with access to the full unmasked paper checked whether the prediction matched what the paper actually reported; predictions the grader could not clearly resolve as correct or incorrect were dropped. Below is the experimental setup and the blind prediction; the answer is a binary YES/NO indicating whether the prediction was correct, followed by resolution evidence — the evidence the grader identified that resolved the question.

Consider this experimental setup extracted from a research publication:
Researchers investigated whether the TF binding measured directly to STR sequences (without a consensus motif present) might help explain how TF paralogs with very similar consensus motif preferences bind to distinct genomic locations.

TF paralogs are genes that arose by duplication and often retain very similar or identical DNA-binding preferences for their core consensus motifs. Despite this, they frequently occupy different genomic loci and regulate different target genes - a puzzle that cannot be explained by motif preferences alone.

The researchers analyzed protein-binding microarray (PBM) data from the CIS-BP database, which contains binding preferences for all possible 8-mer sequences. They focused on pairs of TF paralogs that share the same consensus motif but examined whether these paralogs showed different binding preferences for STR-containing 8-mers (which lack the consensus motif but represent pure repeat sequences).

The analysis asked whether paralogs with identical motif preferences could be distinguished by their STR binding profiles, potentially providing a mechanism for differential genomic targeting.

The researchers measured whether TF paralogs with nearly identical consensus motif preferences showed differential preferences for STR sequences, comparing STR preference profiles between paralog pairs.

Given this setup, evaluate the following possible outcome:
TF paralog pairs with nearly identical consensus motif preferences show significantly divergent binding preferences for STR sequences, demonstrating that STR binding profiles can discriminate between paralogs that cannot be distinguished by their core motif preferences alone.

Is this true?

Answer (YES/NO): YES